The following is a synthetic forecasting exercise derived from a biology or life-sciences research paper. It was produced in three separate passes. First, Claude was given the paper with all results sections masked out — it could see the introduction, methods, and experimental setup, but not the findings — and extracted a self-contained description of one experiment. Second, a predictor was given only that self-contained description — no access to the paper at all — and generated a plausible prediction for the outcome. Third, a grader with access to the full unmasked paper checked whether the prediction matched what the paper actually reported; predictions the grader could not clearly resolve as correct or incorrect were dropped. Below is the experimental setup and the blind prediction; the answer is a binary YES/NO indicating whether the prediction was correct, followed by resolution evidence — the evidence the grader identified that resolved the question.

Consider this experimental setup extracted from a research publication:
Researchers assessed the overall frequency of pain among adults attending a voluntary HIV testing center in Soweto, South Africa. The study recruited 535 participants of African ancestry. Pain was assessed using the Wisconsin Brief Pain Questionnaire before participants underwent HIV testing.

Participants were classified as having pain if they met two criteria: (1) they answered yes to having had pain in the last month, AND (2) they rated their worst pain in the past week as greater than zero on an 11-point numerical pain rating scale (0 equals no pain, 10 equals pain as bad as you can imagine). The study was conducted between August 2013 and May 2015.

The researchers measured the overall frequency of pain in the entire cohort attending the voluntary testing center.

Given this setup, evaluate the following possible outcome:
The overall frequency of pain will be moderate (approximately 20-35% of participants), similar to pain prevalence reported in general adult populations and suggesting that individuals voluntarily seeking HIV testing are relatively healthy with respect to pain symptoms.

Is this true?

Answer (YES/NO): NO